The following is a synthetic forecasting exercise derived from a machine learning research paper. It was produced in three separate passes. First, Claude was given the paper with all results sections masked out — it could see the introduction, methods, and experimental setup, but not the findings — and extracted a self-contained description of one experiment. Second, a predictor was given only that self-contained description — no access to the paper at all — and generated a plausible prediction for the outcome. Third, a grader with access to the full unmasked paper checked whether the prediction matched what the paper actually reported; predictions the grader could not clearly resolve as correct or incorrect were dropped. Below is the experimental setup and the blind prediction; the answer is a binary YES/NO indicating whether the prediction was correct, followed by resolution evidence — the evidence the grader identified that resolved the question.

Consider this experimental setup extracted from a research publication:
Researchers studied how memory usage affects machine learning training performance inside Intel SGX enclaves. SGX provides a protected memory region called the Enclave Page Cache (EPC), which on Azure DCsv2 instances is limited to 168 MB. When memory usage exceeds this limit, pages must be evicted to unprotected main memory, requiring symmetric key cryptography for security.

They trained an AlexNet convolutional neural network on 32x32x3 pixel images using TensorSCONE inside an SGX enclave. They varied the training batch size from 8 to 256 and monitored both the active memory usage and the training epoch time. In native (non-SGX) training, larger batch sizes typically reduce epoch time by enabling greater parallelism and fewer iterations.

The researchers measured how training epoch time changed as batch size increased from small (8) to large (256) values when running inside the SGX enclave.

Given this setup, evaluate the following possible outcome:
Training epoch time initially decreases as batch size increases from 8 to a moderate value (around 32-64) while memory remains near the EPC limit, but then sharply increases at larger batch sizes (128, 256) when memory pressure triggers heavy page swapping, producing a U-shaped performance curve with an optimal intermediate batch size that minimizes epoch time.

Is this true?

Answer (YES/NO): YES